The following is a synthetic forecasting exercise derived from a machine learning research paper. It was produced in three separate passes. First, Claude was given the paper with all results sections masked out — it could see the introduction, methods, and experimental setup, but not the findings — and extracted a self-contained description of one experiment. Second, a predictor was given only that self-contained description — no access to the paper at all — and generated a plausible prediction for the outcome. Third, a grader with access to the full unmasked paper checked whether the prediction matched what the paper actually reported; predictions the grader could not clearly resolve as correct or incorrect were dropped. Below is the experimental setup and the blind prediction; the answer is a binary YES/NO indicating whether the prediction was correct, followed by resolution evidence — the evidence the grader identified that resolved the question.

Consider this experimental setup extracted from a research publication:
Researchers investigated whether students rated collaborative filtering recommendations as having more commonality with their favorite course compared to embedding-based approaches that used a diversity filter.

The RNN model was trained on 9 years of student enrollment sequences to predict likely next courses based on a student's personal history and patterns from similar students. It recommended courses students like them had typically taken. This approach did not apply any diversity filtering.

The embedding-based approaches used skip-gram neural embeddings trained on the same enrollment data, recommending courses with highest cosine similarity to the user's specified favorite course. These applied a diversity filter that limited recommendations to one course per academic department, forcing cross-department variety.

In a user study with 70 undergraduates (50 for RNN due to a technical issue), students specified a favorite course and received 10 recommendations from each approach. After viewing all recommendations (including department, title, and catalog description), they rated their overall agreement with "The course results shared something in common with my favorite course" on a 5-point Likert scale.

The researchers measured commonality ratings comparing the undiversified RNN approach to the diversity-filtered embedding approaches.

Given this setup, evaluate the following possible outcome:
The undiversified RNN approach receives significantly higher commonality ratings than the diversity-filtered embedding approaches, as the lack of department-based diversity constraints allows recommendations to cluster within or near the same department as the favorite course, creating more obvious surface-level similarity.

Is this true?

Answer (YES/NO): YES